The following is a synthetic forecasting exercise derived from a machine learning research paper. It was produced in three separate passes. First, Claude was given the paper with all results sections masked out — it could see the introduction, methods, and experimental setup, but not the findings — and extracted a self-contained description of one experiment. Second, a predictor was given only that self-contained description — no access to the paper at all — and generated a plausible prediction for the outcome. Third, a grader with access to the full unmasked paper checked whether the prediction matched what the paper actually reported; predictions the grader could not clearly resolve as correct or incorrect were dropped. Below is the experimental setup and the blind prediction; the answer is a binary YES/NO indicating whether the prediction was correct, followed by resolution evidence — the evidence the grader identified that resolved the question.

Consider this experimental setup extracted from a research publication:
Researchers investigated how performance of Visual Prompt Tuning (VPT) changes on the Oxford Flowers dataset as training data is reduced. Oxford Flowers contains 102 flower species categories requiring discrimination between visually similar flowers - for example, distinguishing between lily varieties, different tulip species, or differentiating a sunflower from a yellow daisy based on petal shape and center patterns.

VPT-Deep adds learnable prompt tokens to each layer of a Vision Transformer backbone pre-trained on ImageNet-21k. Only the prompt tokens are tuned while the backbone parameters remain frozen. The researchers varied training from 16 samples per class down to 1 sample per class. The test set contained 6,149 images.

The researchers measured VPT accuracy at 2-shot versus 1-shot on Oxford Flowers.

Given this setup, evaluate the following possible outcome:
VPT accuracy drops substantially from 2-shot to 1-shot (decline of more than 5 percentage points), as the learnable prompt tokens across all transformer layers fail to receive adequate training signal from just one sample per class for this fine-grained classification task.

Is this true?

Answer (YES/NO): YES